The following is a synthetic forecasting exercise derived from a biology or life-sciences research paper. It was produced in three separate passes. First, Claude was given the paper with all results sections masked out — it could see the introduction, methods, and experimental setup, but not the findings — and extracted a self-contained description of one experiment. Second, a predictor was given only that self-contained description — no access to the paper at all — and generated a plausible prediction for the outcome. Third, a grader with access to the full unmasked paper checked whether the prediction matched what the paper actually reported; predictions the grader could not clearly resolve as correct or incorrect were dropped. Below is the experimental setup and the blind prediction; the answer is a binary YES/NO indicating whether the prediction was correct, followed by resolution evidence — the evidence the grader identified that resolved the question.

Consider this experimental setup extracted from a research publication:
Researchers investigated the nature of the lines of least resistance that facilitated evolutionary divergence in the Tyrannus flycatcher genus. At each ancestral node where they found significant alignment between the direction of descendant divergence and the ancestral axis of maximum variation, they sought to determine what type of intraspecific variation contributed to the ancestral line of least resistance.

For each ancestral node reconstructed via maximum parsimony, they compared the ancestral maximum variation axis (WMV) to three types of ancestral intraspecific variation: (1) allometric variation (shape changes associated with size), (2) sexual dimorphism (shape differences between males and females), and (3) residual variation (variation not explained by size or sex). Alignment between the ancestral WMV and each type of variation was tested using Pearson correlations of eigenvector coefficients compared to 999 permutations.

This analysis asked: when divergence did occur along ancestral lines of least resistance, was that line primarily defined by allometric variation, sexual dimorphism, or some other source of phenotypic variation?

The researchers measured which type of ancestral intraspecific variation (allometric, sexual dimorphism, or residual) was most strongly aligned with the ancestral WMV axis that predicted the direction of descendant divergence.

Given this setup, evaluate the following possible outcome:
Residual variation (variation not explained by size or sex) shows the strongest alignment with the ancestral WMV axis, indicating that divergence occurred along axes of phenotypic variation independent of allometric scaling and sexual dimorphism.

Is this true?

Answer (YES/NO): YES